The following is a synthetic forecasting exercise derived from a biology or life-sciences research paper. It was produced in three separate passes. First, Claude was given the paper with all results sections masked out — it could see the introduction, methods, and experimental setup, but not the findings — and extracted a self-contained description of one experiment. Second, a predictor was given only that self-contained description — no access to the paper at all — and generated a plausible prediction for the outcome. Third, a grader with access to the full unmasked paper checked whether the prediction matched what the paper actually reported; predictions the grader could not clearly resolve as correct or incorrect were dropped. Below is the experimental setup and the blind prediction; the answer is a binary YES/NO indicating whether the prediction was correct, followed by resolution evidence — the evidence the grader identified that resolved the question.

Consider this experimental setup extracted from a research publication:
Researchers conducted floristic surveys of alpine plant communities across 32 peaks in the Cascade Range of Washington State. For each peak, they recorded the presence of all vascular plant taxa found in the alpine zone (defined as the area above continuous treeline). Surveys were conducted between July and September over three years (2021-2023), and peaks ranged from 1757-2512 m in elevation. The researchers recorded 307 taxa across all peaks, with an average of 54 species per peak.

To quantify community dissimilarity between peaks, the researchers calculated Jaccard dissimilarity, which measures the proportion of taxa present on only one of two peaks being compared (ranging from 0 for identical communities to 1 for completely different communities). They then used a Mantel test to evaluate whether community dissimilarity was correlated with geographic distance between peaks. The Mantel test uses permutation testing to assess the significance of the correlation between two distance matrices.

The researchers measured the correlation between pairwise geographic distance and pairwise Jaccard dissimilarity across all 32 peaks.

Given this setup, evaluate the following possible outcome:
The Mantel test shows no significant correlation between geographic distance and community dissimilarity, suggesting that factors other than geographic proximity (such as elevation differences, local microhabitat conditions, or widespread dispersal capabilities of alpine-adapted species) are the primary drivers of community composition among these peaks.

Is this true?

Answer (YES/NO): NO